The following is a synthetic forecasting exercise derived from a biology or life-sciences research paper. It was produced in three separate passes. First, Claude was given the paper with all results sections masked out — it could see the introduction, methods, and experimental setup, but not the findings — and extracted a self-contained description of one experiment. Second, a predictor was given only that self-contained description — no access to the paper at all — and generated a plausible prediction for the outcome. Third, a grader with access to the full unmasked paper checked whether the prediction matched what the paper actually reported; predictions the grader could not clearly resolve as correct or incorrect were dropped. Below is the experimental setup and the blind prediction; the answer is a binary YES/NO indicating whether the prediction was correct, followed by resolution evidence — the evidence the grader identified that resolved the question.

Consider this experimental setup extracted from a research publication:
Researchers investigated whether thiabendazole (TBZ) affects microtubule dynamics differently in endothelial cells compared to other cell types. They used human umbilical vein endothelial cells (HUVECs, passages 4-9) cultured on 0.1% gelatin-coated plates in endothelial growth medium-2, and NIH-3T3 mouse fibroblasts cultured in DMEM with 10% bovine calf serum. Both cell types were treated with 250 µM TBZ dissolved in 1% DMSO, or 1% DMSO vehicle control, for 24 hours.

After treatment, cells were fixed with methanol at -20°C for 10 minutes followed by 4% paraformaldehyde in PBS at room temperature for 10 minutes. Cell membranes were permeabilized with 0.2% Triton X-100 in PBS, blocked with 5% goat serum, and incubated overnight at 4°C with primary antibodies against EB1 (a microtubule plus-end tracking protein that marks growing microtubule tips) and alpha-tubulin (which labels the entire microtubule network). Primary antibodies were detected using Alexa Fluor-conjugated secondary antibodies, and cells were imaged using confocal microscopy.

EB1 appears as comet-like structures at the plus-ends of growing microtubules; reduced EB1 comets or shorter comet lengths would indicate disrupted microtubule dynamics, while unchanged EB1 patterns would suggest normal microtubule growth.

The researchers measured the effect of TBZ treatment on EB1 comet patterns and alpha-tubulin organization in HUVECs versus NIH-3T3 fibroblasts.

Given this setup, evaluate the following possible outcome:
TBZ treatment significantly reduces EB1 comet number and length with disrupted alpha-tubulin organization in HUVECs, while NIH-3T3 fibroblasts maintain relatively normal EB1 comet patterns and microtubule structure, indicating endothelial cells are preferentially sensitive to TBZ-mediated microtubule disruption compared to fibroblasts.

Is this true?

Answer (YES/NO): NO